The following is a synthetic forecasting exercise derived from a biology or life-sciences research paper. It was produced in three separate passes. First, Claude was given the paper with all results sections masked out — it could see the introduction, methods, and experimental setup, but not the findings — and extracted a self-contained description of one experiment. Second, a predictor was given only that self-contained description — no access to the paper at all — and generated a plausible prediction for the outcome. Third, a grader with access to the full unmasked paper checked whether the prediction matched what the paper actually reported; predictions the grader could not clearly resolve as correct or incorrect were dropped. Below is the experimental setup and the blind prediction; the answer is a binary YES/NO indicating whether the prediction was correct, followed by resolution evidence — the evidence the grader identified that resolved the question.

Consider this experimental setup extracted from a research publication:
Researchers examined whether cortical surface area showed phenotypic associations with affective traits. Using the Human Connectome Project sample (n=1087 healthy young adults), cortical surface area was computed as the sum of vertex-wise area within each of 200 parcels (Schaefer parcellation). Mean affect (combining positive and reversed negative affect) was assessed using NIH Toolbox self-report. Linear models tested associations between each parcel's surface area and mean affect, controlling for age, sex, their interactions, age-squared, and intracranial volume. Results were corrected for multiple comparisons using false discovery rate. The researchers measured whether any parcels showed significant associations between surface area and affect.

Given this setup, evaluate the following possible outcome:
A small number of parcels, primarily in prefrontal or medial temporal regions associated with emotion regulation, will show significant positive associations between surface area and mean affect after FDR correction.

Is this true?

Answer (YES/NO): NO